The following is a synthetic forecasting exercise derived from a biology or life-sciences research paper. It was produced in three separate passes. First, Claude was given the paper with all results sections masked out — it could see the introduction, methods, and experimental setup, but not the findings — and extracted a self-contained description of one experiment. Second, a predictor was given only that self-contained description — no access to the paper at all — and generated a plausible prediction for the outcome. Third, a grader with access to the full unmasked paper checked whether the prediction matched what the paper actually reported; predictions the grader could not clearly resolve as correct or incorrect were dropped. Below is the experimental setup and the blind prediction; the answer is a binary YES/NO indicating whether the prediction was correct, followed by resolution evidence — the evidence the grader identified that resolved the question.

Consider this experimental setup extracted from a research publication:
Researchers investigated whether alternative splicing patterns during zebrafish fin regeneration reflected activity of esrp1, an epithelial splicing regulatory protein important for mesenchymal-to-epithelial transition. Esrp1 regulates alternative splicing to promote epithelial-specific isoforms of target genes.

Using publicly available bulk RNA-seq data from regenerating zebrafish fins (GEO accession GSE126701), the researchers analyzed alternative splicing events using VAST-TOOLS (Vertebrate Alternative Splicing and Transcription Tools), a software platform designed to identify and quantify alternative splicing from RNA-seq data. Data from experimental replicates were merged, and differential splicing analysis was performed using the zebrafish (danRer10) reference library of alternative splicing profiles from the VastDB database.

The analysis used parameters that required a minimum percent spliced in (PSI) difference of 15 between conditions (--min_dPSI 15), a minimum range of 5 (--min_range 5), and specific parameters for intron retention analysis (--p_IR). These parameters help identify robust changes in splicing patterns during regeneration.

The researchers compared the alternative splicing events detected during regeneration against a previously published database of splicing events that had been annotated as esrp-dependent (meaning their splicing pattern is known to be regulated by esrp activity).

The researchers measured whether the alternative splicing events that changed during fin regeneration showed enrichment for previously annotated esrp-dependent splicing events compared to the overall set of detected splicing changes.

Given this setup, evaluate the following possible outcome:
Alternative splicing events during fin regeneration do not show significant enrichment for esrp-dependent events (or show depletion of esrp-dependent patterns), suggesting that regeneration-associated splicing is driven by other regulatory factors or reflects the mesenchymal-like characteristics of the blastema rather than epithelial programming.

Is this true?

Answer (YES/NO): NO